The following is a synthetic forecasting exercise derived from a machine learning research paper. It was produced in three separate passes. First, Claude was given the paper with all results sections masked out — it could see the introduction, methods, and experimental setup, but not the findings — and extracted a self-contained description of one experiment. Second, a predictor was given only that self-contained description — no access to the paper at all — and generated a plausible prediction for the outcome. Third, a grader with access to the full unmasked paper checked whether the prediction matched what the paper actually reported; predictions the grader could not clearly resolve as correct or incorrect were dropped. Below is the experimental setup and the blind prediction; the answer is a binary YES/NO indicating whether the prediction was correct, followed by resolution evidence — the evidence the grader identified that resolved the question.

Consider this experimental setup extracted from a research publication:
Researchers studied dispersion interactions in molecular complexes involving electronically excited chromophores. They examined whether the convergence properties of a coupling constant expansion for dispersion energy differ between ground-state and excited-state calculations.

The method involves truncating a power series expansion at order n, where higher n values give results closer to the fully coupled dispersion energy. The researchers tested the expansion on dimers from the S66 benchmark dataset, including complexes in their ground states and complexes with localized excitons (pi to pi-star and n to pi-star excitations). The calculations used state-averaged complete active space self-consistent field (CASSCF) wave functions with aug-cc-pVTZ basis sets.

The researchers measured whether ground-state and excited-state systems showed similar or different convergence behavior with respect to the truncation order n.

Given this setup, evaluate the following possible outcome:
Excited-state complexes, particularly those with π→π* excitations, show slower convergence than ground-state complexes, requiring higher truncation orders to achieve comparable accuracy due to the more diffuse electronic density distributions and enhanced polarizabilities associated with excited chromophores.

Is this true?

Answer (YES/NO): NO